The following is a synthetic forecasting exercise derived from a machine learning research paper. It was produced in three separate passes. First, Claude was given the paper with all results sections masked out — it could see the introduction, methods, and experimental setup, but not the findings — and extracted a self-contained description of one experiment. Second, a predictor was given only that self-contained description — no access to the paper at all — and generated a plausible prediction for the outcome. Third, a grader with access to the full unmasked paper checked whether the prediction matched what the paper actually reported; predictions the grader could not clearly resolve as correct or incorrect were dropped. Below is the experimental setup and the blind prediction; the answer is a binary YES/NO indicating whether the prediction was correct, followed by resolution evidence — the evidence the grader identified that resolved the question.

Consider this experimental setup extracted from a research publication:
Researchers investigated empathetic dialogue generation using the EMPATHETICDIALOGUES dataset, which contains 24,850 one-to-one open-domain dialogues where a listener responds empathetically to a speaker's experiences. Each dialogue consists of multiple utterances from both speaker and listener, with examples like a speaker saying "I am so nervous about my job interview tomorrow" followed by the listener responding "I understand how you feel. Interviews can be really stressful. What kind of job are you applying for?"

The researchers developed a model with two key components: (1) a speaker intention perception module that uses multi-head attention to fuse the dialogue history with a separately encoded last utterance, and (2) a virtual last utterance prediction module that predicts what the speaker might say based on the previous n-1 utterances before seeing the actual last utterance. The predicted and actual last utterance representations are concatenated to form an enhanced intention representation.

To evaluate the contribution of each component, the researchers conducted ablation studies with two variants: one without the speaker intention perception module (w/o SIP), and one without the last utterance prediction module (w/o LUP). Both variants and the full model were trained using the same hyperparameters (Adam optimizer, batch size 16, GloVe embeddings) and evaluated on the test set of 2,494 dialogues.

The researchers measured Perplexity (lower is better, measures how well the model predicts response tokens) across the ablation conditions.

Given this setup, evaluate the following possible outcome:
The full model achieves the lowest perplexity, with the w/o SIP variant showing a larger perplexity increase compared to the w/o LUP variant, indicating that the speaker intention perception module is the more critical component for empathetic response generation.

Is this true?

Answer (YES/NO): NO